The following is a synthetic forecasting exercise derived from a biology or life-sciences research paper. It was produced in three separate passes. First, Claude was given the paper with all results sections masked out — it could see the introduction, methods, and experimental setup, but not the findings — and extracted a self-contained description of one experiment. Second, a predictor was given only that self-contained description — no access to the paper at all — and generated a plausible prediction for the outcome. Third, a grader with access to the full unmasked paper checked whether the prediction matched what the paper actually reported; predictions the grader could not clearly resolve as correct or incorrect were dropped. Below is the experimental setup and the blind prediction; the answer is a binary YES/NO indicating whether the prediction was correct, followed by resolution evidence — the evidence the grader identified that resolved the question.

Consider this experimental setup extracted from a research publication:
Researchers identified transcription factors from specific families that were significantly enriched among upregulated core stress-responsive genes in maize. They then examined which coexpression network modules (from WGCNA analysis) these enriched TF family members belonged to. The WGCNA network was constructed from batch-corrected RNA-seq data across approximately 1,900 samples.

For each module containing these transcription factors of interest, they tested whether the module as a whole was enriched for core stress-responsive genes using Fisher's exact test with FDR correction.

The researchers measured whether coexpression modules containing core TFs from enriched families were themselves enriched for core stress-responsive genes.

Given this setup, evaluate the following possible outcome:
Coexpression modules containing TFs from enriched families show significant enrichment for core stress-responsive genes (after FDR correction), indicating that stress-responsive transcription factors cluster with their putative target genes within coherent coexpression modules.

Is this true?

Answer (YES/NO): YES